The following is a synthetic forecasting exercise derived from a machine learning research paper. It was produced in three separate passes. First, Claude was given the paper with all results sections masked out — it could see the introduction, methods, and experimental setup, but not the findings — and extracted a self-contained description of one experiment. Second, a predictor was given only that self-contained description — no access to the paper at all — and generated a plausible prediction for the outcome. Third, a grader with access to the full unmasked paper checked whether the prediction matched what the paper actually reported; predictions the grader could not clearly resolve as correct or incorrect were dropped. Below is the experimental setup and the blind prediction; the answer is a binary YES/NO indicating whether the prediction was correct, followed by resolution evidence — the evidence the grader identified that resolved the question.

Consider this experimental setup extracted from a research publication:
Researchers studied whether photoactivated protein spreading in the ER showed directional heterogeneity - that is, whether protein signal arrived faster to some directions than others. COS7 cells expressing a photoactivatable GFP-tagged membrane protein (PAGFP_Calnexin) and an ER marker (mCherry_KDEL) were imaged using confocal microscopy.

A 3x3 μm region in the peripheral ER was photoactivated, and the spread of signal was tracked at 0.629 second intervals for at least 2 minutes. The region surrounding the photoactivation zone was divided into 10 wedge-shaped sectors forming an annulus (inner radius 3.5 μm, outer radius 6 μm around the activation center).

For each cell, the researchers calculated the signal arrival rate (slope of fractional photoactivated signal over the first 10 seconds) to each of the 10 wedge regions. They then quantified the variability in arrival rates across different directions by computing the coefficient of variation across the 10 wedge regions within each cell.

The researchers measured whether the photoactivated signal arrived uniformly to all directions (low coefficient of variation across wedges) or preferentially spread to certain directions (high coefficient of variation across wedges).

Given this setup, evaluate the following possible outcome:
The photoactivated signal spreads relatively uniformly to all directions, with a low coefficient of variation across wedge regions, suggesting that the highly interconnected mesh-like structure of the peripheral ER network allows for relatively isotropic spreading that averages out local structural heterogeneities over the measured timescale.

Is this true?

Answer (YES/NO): NO